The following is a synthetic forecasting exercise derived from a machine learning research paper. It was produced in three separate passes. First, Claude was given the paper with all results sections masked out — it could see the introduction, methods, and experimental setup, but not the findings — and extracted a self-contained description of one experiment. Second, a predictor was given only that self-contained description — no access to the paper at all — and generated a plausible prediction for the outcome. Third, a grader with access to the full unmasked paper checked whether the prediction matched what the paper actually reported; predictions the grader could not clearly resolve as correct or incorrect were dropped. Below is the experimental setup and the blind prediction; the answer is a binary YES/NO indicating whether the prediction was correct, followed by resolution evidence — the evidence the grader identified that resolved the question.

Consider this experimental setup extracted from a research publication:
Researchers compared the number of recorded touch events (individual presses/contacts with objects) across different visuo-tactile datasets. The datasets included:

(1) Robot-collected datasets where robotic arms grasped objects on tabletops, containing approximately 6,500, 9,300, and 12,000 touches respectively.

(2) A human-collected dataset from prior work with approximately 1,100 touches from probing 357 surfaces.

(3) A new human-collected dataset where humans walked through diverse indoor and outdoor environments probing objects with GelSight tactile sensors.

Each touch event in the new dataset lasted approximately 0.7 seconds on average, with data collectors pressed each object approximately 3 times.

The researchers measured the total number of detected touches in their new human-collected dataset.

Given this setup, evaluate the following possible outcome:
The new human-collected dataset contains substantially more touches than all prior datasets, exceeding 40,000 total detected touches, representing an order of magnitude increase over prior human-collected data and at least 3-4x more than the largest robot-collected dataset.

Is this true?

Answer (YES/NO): NO